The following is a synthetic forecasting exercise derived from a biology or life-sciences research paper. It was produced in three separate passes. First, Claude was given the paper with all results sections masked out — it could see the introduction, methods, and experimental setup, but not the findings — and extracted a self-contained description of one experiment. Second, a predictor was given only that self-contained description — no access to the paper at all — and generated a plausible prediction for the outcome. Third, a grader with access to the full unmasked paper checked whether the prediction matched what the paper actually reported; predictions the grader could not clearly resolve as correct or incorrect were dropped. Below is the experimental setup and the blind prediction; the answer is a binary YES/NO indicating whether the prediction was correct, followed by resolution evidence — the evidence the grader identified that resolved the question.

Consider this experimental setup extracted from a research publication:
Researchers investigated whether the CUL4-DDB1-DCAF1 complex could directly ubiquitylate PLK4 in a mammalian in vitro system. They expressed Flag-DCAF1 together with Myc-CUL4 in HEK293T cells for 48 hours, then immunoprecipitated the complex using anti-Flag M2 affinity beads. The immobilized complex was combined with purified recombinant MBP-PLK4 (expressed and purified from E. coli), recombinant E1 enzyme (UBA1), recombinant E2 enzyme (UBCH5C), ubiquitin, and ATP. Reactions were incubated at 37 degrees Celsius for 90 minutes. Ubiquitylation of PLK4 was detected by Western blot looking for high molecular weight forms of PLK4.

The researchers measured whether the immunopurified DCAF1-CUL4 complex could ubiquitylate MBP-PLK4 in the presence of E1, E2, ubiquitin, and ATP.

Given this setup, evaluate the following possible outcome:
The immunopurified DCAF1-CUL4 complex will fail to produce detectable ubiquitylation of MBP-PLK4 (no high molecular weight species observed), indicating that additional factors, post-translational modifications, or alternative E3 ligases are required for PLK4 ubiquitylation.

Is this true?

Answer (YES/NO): NO